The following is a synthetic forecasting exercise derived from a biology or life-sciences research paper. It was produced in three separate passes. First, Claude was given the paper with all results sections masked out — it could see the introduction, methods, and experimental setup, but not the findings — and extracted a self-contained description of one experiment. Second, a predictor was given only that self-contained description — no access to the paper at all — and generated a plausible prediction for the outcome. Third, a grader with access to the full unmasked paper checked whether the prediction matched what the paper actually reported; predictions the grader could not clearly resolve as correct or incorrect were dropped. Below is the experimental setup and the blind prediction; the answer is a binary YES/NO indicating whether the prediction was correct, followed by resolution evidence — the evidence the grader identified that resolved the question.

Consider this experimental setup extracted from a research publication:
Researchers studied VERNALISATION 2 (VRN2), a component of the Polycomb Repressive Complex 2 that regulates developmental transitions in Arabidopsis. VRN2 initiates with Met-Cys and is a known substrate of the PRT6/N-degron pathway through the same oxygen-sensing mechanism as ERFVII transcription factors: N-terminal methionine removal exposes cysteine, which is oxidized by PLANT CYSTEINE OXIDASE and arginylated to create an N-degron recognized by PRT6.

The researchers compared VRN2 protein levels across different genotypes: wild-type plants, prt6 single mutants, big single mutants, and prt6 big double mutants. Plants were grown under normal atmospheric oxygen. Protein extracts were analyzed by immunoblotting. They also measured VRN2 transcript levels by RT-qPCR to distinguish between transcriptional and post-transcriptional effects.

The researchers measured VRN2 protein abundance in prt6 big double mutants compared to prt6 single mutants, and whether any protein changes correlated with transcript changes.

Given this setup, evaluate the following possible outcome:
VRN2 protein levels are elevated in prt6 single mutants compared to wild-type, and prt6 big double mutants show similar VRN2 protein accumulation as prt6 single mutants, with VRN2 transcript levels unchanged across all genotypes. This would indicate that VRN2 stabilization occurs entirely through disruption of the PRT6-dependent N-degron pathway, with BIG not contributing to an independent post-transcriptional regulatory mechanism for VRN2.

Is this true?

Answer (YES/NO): NO